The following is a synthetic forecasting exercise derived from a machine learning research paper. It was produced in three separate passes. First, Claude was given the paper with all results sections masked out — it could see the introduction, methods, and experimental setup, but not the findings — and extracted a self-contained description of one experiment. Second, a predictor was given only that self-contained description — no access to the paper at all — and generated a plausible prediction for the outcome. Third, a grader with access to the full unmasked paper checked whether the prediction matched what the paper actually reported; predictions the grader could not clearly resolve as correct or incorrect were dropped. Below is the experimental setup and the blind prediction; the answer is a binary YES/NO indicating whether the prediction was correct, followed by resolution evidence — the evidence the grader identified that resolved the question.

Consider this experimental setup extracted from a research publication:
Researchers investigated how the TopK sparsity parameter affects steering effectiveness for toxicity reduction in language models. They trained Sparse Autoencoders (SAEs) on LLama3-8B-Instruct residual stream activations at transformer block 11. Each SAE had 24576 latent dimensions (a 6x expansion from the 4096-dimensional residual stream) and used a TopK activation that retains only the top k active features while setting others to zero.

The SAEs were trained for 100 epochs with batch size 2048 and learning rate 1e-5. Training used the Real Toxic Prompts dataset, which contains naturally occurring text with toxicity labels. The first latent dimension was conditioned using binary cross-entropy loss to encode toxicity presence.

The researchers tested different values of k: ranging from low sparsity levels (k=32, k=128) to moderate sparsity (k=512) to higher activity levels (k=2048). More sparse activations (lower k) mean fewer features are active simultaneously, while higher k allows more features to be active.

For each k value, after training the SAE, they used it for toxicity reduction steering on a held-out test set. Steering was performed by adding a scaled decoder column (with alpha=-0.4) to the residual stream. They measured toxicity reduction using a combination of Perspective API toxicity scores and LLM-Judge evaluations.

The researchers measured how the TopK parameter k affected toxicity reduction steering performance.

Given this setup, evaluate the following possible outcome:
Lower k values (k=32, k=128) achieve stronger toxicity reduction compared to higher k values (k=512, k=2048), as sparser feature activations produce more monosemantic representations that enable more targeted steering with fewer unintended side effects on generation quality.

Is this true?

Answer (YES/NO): NO